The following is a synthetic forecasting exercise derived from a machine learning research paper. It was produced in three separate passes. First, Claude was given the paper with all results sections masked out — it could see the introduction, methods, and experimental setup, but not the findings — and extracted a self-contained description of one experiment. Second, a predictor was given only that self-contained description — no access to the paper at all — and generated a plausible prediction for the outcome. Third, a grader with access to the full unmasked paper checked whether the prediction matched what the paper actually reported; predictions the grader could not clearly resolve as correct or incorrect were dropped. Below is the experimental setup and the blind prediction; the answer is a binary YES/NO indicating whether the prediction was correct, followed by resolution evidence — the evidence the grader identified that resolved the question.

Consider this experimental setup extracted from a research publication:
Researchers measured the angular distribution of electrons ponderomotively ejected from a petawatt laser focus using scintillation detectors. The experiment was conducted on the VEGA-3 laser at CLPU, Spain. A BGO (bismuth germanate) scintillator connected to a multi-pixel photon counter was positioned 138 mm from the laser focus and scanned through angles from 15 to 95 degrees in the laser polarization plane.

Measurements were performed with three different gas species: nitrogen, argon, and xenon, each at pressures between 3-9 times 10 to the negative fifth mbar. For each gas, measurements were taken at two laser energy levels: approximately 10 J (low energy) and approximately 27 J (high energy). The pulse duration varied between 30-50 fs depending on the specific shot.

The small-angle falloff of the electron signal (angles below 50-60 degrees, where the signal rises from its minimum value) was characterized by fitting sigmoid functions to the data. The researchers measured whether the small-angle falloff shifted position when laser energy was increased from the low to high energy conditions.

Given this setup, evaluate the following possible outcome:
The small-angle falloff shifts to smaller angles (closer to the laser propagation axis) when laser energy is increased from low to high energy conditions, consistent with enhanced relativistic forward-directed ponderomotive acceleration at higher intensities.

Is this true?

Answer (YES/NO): YES